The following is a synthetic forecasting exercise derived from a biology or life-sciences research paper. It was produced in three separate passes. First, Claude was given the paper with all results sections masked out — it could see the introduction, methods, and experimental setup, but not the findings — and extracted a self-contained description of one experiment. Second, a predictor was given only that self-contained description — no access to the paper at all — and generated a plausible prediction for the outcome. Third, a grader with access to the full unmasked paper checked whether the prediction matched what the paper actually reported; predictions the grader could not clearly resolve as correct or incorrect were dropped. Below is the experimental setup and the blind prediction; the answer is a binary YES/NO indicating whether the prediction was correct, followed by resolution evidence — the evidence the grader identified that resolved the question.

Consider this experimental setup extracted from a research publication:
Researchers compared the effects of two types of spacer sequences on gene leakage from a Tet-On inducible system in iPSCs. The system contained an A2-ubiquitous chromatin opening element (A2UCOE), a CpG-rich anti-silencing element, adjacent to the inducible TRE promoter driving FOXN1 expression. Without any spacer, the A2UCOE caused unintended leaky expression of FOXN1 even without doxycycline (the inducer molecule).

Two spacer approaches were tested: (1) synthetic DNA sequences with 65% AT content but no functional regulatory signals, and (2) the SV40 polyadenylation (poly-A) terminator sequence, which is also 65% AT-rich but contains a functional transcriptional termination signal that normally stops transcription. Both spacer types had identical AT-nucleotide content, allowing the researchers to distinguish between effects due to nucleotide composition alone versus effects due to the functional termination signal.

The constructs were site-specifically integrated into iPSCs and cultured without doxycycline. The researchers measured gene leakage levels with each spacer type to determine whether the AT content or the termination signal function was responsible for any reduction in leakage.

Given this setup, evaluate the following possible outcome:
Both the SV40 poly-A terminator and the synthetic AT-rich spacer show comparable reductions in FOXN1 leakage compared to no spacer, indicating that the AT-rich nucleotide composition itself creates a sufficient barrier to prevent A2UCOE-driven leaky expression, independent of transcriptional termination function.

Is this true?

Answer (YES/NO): NO